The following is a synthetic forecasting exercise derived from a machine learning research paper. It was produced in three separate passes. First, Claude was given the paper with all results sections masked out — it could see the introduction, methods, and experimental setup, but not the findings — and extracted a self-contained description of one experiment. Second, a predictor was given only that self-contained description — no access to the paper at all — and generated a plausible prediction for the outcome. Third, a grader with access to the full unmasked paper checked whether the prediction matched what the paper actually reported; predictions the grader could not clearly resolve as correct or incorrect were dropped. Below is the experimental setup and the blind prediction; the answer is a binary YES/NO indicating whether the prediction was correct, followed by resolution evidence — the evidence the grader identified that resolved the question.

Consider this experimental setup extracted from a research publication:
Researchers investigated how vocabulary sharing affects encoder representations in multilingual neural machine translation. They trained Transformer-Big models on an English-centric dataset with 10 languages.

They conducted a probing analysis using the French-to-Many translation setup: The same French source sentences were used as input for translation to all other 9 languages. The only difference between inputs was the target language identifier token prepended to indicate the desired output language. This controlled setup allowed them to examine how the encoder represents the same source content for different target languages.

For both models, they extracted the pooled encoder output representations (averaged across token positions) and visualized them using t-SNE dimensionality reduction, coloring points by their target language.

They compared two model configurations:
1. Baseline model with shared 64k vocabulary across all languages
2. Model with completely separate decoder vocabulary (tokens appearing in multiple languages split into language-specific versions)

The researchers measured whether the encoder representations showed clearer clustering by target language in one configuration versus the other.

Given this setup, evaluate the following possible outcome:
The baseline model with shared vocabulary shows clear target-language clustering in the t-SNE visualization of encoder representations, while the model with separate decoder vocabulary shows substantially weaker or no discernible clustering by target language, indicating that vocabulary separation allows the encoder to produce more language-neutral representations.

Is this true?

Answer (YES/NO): NO